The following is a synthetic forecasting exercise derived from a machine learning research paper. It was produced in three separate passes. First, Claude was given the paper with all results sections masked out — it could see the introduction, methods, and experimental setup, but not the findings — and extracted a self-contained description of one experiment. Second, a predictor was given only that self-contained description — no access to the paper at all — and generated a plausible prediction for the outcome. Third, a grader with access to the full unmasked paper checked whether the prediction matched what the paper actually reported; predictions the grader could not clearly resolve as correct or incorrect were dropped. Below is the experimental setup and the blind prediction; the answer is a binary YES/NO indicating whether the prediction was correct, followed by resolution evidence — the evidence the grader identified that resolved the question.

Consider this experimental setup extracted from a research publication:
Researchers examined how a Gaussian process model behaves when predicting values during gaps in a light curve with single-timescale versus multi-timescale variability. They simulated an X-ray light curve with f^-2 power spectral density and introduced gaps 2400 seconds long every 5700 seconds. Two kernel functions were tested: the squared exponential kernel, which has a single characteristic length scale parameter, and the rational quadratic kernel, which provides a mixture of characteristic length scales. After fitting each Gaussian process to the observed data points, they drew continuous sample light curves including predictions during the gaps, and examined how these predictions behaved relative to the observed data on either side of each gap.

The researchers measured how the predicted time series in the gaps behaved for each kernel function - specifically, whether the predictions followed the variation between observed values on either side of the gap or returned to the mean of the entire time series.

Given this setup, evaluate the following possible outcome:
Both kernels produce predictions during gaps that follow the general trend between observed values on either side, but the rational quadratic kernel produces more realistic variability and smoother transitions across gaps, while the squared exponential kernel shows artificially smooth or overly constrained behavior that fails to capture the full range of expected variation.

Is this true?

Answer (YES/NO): NO